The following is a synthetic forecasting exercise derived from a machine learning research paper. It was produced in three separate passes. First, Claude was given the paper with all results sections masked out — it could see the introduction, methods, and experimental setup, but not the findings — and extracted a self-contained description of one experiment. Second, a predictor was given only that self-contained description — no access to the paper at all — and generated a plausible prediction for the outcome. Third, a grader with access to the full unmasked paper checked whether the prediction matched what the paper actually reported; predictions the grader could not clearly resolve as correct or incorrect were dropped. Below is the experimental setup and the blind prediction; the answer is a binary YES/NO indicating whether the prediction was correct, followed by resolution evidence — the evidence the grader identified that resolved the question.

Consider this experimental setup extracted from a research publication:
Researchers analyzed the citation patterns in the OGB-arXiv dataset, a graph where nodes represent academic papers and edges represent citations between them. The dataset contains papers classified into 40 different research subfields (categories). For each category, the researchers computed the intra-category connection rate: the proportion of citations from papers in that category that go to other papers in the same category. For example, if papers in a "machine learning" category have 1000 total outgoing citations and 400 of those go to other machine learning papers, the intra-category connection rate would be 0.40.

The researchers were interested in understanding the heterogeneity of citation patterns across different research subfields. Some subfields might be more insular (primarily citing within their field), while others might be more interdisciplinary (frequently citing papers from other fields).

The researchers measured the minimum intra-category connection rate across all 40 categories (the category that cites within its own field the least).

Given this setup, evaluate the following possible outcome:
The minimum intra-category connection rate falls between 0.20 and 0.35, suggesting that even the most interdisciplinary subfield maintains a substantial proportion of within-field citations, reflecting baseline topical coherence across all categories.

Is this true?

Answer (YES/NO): NO